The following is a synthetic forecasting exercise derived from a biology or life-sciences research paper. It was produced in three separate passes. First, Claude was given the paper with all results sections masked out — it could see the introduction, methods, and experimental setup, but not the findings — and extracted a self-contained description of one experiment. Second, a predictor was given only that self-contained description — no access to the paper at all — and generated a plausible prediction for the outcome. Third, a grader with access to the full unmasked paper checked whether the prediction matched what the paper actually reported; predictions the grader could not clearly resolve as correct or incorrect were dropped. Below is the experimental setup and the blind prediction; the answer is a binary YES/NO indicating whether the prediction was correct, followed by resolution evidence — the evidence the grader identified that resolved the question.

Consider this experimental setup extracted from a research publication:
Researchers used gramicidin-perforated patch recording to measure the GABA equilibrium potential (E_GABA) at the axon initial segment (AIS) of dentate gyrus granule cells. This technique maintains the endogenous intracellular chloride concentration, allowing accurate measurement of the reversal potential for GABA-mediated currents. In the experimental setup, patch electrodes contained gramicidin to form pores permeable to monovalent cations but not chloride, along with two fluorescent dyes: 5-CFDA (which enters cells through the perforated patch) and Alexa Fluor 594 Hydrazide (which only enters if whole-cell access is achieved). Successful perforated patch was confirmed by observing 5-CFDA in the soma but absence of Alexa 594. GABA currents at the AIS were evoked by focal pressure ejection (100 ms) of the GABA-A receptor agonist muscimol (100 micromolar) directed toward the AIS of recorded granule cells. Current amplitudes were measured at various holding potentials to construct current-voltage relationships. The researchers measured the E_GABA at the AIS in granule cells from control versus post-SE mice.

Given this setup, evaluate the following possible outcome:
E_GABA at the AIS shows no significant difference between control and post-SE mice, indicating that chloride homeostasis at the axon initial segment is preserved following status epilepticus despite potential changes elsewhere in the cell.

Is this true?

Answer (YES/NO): YES